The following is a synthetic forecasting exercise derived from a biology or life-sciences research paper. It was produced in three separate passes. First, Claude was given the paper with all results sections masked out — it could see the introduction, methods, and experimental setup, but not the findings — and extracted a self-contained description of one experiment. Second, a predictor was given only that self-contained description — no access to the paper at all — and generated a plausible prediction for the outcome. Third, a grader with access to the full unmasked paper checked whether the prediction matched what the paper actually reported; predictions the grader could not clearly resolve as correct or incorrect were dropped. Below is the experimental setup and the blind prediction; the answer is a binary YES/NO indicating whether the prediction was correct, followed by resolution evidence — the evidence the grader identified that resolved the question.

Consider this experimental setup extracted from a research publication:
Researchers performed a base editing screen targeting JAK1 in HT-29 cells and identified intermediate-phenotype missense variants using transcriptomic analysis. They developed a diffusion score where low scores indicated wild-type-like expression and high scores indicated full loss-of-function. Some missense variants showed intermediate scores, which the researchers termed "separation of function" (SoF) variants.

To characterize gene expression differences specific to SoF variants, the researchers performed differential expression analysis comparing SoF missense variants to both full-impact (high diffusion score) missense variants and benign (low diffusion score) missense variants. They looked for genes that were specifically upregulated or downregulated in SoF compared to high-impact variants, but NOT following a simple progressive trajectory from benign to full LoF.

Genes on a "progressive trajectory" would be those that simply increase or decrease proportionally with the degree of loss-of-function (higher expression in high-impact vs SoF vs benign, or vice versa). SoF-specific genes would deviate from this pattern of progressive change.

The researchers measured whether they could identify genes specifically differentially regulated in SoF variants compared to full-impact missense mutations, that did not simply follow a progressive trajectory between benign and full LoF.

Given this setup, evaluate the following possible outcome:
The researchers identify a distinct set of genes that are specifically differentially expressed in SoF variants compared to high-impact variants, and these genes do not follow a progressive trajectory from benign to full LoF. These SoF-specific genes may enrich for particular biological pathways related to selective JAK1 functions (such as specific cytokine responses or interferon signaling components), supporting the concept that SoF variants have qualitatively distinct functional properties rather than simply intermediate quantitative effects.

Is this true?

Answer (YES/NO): YES